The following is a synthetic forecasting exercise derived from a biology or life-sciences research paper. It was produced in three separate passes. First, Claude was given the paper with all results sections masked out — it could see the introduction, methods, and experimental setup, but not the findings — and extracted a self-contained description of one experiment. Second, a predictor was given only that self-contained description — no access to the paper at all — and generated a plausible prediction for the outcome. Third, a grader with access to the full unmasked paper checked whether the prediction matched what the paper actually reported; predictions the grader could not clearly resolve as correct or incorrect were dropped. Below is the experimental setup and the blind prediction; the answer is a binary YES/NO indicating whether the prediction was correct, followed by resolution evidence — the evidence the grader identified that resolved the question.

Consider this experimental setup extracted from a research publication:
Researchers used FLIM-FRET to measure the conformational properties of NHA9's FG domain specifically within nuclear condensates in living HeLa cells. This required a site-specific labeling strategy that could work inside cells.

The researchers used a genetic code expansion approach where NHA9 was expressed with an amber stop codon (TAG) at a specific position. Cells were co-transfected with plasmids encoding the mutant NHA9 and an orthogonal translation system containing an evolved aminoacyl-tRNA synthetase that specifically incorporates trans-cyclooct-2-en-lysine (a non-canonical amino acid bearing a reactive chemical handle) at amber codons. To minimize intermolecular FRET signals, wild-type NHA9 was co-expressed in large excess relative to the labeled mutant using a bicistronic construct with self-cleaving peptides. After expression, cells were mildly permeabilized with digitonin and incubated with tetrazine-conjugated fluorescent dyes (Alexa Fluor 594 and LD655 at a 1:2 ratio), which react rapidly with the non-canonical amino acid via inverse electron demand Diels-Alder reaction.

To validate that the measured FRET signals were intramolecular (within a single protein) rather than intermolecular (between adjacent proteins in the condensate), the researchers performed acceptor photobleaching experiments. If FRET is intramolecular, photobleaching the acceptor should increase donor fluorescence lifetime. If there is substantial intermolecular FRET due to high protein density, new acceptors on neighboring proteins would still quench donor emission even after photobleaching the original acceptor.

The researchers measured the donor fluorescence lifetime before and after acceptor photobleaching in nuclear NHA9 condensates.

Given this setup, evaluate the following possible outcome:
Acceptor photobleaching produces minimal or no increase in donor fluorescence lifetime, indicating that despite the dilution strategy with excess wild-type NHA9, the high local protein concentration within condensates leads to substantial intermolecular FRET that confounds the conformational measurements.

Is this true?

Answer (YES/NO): NO